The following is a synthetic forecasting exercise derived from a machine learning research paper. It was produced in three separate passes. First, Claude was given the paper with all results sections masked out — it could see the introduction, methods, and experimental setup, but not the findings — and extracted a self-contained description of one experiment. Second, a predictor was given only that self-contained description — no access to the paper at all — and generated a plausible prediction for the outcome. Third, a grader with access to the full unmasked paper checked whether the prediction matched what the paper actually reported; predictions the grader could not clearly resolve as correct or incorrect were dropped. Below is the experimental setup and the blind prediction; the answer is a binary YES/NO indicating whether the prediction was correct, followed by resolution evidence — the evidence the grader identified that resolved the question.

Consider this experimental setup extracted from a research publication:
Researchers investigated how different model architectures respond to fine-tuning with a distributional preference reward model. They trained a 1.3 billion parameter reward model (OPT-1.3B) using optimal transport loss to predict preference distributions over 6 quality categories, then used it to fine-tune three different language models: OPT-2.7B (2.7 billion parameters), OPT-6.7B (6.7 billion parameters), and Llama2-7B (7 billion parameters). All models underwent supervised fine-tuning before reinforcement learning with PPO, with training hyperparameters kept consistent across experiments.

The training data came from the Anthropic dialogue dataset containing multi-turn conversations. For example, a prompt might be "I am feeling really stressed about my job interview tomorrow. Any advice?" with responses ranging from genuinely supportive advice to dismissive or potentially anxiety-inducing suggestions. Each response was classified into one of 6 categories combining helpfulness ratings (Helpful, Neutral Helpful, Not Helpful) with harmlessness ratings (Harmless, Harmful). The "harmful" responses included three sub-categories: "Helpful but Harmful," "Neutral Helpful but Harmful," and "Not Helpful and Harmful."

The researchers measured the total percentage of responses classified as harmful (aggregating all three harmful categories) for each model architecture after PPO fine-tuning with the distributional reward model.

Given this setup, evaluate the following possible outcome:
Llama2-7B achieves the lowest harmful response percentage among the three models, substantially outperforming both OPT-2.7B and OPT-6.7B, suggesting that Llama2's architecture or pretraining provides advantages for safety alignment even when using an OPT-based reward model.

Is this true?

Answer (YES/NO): YES